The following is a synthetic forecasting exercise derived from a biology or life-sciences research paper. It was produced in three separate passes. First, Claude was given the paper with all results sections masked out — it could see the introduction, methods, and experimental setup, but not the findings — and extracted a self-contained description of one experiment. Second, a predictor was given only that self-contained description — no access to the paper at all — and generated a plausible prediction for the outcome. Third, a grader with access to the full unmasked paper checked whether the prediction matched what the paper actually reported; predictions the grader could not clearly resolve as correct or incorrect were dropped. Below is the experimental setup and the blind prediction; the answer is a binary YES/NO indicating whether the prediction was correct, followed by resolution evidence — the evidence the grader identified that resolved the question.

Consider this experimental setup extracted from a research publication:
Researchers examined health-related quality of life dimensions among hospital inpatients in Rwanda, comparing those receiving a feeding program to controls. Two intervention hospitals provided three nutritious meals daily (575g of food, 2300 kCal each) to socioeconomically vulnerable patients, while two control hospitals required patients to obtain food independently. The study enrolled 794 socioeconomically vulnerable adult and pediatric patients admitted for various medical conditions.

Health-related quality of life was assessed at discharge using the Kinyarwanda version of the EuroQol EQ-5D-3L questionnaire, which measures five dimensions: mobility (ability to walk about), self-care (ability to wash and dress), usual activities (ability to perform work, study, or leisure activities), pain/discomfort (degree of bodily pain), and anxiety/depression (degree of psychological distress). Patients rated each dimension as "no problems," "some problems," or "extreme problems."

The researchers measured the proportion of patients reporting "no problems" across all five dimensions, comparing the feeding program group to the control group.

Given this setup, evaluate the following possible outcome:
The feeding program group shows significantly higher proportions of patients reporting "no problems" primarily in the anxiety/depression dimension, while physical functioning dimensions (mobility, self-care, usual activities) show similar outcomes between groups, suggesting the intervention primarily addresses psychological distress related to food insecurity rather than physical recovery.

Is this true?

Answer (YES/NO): NO